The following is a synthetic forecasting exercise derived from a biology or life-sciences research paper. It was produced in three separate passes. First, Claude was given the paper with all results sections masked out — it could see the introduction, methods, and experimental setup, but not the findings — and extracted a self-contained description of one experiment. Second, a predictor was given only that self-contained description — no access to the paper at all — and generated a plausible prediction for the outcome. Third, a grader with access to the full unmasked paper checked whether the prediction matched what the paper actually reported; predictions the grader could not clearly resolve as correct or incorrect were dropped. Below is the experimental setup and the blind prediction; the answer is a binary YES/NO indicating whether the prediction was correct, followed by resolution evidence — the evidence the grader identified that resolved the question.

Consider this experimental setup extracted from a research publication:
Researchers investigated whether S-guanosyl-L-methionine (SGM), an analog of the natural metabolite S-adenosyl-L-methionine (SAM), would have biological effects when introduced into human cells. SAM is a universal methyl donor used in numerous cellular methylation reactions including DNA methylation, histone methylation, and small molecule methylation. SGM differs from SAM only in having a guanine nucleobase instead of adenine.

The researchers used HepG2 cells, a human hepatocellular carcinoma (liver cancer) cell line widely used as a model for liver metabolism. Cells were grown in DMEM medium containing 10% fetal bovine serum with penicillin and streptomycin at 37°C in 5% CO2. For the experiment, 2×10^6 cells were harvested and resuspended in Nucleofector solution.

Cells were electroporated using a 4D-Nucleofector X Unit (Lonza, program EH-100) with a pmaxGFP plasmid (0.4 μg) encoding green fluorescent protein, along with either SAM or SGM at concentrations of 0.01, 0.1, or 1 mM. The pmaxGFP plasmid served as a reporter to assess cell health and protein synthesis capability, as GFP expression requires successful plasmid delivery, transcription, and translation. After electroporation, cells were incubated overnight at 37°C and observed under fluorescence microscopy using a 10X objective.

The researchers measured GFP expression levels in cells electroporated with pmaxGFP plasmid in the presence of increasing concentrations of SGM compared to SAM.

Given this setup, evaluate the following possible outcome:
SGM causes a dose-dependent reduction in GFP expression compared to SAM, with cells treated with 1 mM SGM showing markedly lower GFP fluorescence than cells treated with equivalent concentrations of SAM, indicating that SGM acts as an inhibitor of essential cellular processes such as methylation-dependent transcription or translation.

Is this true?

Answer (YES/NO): NO